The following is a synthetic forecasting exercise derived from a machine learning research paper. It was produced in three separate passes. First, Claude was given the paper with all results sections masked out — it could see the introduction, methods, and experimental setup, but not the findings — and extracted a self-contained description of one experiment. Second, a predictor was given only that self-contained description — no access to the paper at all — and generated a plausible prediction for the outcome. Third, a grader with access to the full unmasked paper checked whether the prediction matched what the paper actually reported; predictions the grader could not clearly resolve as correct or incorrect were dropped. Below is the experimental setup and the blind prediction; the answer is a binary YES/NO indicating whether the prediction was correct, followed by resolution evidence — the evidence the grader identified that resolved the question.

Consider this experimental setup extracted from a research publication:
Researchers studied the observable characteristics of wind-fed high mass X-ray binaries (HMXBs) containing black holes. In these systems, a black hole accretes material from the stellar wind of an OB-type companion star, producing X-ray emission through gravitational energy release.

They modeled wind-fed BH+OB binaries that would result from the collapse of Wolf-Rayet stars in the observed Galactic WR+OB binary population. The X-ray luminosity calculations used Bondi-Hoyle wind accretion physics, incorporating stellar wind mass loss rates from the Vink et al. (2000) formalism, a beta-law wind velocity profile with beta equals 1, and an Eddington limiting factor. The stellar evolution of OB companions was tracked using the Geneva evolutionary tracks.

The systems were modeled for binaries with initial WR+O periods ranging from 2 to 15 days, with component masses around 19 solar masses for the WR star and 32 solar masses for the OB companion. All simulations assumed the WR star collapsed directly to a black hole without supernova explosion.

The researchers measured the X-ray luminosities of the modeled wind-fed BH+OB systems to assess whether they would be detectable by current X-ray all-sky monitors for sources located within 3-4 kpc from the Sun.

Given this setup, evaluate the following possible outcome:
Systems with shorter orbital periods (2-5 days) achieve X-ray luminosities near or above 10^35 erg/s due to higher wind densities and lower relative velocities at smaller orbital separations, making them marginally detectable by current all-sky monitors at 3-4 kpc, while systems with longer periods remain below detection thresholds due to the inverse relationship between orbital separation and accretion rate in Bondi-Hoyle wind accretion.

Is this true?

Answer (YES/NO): NO